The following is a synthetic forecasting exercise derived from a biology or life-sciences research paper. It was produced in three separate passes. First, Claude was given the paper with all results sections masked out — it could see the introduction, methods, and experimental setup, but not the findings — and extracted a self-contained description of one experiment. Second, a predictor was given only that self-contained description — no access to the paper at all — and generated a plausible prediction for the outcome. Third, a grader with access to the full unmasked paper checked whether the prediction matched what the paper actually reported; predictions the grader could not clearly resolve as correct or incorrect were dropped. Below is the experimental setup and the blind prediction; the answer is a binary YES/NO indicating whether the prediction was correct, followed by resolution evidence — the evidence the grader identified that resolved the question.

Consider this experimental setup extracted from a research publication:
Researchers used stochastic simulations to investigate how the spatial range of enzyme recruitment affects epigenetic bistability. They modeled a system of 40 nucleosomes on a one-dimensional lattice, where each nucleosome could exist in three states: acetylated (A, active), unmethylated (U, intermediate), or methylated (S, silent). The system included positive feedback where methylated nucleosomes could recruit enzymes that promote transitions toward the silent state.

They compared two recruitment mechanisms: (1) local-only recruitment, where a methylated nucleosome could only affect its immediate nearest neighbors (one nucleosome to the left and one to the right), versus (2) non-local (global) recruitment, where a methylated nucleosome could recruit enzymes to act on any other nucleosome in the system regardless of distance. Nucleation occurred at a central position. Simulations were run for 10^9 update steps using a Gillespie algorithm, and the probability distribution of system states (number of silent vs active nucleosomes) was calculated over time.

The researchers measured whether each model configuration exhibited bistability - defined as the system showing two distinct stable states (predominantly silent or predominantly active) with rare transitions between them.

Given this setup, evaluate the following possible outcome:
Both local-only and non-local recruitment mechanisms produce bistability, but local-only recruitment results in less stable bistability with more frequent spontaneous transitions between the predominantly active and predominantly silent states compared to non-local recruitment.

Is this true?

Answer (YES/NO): NO